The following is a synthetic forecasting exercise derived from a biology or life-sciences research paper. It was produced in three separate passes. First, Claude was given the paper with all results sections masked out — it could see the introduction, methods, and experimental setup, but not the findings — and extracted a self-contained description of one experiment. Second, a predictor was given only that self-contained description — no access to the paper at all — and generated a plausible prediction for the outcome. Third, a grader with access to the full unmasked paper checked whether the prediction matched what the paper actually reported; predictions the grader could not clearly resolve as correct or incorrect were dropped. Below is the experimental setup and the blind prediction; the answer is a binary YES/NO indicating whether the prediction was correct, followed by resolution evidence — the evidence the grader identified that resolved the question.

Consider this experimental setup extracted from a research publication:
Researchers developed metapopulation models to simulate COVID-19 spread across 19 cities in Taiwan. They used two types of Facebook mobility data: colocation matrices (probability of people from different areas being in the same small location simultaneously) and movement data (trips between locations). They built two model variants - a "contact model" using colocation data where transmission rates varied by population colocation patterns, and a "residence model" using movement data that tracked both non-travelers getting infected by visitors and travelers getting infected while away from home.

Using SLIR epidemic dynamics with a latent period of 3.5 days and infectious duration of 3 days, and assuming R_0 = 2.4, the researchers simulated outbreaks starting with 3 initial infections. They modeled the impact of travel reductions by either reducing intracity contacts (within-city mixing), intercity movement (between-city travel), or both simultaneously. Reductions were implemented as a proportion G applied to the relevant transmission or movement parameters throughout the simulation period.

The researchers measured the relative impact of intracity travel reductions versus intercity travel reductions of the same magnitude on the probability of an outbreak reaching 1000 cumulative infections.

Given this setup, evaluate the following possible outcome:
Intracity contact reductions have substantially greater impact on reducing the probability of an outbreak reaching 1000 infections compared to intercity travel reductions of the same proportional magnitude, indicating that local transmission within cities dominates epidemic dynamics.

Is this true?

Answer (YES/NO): YES